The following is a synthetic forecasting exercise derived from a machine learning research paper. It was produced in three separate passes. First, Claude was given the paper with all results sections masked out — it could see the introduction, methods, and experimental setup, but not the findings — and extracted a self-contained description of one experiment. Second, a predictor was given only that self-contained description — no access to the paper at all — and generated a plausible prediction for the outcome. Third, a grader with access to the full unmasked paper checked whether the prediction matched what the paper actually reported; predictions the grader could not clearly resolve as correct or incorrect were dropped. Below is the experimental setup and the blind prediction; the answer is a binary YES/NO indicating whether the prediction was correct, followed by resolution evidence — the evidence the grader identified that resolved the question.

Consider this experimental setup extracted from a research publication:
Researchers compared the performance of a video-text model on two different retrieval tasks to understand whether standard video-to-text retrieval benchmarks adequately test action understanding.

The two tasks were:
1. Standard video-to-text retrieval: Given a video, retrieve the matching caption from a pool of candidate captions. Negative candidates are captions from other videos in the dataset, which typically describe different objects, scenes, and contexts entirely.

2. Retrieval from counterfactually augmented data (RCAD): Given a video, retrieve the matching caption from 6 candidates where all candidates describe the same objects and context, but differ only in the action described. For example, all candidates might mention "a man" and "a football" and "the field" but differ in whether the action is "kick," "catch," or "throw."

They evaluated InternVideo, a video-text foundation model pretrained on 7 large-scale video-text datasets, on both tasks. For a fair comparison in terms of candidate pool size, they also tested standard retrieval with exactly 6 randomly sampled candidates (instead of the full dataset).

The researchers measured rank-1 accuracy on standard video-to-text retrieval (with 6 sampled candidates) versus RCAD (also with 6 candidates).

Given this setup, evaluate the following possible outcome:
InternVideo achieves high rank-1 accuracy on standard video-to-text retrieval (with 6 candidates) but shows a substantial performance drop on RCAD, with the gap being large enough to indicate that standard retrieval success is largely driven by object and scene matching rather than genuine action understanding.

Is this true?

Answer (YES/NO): YES